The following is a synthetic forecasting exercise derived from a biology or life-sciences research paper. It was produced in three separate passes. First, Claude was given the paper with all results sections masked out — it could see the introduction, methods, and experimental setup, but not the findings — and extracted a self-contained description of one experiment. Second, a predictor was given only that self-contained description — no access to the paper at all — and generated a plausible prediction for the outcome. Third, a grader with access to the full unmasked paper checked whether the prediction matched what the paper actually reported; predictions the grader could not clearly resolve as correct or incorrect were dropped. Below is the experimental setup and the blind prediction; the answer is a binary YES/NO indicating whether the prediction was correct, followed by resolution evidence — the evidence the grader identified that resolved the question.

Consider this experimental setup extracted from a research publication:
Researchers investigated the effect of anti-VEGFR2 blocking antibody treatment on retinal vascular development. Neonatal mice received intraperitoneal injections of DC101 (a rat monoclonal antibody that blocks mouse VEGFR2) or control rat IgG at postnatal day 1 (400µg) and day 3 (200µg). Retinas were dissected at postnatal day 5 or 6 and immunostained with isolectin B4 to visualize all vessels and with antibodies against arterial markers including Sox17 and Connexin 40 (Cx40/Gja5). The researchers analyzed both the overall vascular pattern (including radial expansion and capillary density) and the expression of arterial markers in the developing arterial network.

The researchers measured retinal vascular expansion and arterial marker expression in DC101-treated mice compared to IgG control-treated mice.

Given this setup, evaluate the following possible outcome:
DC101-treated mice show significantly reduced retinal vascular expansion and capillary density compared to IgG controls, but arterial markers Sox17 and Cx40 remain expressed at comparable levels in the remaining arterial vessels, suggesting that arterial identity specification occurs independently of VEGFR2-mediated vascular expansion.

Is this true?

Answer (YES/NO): NO